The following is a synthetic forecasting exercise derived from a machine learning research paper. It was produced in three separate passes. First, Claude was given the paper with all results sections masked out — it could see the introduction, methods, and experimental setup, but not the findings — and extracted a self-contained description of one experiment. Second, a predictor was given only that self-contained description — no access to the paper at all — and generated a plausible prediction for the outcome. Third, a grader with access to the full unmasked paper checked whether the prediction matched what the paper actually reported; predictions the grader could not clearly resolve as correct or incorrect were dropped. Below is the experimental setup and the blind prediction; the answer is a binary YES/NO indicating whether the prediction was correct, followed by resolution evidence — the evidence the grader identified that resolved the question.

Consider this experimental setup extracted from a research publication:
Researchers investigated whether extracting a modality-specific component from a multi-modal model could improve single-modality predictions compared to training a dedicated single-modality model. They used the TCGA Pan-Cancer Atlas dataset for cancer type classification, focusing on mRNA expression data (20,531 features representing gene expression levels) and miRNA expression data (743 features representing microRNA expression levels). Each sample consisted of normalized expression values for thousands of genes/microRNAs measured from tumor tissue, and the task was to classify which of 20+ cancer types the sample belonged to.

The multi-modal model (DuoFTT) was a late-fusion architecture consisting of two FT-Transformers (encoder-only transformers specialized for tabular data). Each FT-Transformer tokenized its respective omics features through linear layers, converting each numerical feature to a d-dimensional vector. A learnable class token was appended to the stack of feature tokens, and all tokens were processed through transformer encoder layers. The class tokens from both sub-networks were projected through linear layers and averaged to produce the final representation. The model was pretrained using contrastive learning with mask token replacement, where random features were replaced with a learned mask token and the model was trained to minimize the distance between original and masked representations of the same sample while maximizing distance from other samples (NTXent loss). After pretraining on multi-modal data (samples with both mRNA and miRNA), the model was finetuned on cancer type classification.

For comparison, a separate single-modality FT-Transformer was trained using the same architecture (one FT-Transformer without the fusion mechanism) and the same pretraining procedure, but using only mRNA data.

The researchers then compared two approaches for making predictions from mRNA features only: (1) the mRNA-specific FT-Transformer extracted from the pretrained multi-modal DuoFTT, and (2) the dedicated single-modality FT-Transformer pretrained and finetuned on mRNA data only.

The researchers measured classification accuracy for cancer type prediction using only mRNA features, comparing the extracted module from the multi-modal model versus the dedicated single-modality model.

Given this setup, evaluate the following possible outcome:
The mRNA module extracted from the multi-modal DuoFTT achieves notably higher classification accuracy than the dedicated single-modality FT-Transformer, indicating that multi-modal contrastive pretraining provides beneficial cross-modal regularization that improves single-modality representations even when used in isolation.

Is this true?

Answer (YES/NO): NO